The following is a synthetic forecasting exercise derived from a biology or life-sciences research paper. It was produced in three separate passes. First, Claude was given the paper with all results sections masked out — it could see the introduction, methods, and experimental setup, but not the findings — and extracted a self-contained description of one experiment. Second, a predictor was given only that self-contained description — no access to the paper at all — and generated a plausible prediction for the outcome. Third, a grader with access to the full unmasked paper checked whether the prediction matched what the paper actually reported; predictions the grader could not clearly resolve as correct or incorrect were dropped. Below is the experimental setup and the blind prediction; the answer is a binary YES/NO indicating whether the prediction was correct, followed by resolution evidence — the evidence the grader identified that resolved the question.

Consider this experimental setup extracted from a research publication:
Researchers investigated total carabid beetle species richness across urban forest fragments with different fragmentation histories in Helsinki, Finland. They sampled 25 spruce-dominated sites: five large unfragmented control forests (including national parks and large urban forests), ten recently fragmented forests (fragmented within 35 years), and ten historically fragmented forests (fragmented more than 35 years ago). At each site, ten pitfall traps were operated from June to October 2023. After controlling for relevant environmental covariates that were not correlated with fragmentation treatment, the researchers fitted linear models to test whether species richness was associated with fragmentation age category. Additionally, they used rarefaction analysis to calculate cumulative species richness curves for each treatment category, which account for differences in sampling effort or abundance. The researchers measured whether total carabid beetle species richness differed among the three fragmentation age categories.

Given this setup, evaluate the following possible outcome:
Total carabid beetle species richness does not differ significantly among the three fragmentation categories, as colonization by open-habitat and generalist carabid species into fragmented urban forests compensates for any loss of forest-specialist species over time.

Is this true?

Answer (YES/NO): YES